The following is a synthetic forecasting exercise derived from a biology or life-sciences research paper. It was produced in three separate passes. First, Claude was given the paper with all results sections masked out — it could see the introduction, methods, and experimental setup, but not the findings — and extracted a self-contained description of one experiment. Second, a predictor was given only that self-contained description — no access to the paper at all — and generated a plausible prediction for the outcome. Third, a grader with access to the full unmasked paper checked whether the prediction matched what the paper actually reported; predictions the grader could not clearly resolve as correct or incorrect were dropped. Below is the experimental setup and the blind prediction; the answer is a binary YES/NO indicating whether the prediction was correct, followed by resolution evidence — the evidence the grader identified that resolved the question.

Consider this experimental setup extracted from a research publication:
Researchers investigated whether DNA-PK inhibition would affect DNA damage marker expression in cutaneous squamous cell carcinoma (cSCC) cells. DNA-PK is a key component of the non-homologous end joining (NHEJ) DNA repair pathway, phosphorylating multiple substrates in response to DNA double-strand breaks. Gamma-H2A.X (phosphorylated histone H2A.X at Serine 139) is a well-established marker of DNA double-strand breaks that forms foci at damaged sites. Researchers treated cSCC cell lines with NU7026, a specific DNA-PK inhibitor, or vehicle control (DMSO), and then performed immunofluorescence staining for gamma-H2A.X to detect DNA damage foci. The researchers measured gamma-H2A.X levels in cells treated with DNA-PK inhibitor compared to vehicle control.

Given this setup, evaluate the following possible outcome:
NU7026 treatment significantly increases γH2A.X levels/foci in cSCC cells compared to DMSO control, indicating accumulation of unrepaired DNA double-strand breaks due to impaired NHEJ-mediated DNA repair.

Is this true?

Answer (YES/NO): NO